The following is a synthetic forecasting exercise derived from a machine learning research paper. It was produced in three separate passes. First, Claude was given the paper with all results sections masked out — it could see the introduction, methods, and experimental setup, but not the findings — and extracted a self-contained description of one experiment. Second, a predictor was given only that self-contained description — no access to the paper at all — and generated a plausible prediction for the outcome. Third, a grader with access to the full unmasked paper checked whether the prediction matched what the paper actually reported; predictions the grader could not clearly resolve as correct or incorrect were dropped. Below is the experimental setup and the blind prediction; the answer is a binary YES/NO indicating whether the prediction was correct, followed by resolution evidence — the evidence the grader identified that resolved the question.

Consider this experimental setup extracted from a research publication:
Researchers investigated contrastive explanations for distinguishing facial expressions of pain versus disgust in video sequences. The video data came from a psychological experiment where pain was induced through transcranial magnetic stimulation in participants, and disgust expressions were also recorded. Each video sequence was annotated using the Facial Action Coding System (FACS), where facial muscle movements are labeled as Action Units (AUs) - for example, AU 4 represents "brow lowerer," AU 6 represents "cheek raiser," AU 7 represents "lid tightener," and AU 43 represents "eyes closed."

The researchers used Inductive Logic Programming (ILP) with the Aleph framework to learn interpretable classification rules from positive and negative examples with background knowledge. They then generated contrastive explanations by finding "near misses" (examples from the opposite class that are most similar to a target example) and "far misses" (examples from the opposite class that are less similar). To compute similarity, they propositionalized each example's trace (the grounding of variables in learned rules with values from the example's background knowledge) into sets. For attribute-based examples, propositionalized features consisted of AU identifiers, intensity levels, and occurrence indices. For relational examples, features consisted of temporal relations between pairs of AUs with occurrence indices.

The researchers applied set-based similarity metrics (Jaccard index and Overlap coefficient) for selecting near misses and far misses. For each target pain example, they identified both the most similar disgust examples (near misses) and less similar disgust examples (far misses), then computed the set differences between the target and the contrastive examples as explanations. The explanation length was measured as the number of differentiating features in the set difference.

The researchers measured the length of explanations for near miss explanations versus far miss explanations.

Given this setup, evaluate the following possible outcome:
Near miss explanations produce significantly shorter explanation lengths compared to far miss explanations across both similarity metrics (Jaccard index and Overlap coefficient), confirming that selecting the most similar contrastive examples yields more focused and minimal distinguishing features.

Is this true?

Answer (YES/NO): YES